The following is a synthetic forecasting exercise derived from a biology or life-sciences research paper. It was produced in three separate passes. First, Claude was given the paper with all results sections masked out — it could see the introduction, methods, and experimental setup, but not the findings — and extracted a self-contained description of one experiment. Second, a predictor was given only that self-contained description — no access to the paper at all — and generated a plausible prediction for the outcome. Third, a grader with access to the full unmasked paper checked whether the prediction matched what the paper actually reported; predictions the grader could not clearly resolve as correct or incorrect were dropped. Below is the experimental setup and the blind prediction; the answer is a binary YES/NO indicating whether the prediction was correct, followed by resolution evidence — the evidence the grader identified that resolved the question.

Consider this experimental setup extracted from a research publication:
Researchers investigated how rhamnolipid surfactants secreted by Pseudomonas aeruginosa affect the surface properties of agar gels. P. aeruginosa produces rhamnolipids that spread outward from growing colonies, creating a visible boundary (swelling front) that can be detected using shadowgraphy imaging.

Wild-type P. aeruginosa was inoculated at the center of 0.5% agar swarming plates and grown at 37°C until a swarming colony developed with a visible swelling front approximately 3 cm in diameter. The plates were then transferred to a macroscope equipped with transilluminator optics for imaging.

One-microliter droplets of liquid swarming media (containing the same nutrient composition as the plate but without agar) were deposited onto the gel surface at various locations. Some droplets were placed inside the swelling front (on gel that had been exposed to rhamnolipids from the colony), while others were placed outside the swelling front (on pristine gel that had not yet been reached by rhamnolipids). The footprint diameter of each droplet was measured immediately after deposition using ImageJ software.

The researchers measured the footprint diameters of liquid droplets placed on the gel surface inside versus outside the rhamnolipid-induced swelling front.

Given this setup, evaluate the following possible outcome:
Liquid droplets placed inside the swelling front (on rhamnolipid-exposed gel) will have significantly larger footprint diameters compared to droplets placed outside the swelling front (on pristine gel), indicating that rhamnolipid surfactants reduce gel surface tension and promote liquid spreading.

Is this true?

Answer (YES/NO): YES